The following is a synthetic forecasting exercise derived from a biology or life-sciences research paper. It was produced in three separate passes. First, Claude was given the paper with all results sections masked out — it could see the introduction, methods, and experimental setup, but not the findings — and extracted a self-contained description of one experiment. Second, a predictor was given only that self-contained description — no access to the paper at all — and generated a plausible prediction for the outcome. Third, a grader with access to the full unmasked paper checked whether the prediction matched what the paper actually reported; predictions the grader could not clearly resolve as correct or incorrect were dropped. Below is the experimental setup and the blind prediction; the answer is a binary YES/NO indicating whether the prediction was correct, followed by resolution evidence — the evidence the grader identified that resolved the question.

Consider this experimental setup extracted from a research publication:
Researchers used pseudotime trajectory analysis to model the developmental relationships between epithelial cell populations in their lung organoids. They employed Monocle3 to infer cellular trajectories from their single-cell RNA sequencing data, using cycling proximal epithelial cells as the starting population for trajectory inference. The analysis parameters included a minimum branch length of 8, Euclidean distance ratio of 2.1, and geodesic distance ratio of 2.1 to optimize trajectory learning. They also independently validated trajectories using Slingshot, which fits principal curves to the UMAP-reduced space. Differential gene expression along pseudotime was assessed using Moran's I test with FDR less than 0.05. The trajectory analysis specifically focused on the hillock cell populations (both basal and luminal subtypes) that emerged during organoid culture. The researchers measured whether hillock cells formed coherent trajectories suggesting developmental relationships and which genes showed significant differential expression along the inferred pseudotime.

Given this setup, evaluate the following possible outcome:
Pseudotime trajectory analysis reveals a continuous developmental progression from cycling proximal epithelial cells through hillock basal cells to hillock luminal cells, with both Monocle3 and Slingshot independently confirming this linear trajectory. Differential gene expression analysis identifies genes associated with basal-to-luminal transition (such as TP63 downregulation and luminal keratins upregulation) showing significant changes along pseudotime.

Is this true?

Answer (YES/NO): NO